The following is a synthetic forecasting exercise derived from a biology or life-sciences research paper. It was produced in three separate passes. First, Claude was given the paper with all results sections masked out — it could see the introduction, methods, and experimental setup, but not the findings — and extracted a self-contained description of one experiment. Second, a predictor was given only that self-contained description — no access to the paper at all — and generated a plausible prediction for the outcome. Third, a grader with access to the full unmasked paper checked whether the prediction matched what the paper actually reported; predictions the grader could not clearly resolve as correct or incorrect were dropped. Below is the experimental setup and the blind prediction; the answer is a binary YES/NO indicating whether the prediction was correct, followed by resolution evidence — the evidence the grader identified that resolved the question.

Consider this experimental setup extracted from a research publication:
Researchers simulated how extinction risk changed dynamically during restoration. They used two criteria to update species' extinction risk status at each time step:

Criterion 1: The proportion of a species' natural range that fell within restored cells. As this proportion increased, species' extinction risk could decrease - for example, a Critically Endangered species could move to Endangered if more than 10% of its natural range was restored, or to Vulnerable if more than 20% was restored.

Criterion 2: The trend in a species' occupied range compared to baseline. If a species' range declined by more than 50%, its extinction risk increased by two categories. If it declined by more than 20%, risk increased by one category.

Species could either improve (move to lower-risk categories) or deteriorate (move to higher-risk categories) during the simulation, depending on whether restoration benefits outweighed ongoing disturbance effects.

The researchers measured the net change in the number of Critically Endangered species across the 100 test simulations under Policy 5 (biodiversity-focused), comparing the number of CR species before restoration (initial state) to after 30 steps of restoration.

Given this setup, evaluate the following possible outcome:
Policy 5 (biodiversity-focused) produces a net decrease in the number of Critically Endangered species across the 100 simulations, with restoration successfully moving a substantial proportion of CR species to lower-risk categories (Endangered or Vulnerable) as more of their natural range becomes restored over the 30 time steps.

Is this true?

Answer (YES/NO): YES